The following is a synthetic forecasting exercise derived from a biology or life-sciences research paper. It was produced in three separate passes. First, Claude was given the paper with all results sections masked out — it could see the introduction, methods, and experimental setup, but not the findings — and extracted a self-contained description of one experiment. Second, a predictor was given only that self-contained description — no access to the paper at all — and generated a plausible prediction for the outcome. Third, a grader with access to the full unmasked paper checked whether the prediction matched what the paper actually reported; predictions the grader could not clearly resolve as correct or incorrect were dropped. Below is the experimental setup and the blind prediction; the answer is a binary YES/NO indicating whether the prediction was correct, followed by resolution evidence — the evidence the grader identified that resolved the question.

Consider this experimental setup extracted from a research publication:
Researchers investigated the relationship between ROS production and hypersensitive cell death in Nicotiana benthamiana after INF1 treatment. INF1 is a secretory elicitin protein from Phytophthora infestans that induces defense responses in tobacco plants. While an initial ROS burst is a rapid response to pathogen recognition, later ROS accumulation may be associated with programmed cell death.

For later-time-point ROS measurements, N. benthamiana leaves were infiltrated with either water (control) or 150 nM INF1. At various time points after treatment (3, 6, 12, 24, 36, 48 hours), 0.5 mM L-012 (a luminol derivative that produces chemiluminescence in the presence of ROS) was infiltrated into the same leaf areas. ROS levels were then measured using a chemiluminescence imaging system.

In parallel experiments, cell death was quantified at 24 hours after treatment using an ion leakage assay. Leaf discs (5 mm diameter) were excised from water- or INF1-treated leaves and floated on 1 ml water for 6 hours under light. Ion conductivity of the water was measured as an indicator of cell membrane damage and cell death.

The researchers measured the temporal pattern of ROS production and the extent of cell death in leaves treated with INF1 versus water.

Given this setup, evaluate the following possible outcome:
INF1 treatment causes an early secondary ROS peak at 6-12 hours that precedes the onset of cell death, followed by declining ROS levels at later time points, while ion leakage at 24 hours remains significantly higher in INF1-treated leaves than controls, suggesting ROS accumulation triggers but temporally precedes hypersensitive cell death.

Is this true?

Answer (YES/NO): NO